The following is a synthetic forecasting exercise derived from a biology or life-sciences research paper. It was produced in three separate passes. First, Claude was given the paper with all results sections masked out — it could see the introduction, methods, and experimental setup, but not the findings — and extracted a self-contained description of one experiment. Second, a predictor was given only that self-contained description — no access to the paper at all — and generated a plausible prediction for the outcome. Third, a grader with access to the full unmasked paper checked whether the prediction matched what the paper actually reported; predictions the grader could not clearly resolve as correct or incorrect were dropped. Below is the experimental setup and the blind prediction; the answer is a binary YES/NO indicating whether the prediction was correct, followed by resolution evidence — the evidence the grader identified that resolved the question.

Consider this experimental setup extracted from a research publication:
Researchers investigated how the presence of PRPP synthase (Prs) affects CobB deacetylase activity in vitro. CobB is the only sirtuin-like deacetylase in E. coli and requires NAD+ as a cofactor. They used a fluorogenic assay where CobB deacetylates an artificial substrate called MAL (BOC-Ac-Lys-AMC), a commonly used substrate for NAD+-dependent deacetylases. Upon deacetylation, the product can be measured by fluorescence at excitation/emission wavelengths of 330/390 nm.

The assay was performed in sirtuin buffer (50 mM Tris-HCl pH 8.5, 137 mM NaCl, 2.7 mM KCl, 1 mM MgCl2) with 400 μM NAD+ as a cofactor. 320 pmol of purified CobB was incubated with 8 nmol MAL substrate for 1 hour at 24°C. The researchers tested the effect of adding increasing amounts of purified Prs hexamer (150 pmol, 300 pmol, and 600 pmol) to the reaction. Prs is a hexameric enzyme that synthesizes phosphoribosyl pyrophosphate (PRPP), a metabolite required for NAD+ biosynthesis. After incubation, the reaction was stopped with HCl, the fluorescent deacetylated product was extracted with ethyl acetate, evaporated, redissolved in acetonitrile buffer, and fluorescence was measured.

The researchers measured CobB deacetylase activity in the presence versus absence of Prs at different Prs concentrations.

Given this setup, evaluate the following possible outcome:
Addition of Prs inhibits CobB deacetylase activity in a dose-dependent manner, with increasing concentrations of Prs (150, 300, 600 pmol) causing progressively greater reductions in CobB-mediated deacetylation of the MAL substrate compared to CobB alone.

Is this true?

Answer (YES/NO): NO